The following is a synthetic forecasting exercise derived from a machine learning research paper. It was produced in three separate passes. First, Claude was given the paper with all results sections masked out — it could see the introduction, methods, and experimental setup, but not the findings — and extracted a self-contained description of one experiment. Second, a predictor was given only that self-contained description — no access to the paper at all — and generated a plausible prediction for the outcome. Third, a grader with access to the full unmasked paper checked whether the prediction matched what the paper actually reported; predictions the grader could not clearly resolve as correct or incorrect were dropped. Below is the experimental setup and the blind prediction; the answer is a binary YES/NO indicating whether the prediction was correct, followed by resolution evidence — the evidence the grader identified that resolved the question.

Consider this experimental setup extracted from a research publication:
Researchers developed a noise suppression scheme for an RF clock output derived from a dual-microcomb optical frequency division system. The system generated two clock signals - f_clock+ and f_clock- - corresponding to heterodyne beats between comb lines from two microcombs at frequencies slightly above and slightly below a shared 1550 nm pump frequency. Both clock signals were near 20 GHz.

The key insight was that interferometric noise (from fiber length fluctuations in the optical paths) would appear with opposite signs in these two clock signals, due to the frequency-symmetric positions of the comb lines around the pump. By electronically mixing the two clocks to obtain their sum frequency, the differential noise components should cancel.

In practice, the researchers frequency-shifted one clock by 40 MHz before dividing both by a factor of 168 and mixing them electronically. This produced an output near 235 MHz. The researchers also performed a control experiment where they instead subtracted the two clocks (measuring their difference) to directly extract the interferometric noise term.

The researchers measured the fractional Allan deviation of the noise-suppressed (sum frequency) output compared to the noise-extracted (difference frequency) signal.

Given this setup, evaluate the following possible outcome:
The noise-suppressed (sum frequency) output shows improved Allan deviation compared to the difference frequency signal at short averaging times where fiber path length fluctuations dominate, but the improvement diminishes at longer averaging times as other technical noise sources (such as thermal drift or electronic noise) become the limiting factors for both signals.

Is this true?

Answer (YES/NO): NO